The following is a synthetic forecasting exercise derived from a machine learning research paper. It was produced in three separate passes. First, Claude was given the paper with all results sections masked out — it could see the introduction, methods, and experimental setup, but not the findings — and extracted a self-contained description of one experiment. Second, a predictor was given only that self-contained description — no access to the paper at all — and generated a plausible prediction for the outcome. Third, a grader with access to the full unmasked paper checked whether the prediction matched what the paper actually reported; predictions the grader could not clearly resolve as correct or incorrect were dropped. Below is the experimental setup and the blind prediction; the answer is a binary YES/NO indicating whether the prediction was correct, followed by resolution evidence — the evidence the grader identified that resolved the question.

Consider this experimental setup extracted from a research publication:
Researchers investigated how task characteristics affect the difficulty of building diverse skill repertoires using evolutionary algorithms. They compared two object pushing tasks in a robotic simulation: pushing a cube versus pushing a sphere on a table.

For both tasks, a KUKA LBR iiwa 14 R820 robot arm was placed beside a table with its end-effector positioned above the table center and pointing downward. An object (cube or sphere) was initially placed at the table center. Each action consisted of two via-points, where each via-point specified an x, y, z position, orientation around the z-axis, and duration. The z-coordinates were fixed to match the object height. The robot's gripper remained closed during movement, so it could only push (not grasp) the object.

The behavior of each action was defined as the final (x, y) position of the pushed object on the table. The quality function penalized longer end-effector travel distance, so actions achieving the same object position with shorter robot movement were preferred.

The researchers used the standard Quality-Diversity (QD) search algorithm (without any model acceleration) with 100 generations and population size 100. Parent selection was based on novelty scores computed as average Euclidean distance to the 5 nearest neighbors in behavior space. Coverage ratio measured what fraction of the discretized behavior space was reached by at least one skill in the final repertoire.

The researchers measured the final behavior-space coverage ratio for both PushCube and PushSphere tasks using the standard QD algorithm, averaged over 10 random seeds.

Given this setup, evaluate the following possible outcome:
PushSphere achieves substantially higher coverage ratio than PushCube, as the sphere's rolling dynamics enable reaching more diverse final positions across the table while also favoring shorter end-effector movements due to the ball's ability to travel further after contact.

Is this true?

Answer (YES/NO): NO